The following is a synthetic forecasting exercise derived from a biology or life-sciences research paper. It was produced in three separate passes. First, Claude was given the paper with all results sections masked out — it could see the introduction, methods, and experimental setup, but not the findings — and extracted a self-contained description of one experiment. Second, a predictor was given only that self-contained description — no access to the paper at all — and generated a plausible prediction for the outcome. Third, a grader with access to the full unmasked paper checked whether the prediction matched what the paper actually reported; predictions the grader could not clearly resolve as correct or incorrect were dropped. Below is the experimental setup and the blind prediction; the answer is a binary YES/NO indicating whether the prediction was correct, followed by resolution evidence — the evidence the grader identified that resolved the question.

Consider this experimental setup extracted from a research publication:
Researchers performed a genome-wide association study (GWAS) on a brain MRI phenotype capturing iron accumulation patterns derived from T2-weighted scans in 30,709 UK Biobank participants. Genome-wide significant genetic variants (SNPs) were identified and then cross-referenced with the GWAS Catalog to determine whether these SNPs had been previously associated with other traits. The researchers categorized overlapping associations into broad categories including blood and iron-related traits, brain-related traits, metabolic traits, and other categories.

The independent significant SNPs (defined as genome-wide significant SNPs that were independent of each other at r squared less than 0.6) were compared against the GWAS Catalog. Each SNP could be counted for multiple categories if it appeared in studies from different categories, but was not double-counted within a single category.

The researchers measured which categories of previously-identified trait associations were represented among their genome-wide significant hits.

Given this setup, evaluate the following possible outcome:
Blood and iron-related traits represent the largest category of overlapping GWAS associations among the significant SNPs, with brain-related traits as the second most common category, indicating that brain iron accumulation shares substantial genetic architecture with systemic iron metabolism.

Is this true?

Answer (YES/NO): NO